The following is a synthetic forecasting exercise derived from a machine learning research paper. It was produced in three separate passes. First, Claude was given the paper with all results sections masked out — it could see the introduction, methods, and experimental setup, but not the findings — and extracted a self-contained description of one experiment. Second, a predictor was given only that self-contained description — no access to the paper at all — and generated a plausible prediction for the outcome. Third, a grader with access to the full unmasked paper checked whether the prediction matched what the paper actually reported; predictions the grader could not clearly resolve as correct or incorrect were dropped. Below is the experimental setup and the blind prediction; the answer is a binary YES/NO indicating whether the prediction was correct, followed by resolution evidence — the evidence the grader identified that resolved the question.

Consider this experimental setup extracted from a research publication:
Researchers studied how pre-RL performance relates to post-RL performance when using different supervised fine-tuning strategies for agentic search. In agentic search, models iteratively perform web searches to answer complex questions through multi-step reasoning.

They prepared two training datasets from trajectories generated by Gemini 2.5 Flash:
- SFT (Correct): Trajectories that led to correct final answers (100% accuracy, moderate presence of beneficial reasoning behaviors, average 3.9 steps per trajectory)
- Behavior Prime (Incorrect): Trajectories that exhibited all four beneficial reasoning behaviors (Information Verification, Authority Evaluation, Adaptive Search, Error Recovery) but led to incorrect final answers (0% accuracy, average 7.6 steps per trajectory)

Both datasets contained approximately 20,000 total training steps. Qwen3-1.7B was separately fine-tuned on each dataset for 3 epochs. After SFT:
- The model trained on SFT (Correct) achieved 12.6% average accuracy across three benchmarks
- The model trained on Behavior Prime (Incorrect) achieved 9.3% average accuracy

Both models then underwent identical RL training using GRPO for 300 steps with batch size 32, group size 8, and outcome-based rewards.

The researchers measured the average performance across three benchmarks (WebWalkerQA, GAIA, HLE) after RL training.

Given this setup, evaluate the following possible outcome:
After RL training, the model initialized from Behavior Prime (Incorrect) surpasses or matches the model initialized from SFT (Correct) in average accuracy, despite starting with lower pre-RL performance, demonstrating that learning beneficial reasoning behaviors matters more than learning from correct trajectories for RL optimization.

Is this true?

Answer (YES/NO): YES